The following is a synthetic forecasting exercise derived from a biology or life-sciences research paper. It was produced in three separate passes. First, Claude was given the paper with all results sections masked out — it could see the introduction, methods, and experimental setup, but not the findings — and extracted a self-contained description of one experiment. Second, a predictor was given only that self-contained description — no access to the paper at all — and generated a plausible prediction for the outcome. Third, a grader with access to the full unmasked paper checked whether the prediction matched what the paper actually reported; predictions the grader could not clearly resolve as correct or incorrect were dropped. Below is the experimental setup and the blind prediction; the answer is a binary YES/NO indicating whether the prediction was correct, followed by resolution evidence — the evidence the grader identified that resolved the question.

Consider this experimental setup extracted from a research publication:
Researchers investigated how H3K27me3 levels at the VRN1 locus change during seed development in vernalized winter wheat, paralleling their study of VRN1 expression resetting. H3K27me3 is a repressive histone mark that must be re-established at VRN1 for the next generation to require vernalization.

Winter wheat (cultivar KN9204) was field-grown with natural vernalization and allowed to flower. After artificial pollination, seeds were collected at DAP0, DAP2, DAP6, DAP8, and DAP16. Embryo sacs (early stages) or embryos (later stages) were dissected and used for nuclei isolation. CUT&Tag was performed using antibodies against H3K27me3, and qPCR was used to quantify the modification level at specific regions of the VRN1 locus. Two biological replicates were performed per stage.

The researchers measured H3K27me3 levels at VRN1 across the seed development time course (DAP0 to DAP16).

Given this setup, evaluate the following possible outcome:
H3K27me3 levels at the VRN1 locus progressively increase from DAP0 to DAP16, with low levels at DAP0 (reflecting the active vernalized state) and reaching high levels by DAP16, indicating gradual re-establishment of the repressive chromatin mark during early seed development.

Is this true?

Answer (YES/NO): YES